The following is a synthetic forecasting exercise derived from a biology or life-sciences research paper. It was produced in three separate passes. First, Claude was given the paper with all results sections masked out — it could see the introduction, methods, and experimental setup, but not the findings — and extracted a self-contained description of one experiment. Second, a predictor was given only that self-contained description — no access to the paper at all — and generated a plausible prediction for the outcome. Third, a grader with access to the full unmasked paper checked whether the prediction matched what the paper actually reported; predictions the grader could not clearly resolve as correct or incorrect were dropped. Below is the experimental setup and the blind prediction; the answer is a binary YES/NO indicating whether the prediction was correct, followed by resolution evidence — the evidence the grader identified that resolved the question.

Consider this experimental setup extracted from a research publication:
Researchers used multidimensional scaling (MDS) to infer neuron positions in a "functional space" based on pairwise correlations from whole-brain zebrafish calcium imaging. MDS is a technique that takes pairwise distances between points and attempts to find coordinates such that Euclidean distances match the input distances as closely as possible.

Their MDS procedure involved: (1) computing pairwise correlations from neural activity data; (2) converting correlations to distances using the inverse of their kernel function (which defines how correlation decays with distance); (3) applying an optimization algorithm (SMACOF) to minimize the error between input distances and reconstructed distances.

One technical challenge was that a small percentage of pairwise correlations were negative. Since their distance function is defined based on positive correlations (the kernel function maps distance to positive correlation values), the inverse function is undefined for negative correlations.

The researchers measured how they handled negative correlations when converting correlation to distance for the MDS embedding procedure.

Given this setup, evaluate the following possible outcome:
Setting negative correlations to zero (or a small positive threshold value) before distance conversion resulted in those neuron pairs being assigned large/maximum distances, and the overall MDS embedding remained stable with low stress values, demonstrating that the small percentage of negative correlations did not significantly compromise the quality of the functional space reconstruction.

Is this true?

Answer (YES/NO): NO